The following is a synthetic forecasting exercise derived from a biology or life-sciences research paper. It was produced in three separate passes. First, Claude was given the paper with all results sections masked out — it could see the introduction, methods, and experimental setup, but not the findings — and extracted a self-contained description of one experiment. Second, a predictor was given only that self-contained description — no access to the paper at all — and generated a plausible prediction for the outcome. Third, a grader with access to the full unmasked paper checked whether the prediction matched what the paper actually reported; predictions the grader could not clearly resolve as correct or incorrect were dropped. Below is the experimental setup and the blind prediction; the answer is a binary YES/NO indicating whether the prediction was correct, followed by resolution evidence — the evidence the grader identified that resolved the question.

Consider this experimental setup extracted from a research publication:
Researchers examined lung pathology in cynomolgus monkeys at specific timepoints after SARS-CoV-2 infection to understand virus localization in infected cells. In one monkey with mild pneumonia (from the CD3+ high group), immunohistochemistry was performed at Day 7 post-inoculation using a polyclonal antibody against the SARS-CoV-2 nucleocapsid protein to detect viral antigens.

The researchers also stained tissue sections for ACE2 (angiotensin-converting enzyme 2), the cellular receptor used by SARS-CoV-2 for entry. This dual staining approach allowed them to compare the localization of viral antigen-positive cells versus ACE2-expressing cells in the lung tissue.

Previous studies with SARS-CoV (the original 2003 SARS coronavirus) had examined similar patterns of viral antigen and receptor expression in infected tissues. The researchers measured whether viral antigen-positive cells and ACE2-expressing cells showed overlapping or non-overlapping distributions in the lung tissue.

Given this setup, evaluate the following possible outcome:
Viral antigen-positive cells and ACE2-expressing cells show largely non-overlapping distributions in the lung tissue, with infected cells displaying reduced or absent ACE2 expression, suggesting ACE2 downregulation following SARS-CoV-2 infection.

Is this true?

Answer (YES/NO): NO